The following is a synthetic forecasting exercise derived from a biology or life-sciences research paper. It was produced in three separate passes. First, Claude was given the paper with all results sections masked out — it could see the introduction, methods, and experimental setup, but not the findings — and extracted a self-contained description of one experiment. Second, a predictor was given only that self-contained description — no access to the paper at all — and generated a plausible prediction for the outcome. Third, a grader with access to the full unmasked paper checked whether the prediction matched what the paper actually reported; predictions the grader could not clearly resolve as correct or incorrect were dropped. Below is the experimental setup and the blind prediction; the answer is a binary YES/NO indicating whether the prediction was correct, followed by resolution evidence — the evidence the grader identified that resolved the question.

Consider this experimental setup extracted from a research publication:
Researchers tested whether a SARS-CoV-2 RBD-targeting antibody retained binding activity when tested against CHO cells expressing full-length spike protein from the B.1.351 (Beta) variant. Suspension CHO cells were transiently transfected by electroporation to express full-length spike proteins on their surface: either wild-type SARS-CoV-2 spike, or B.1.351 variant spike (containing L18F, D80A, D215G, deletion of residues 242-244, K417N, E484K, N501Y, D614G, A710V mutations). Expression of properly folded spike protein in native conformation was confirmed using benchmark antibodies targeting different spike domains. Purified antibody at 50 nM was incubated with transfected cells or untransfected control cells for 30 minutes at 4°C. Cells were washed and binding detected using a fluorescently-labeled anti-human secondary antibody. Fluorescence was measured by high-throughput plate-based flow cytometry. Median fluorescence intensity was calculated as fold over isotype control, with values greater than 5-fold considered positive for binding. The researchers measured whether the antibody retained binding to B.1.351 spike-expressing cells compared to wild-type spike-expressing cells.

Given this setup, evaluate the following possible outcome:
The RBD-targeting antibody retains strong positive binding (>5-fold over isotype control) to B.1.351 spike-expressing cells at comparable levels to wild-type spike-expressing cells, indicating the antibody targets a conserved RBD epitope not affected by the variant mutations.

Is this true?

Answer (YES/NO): YES